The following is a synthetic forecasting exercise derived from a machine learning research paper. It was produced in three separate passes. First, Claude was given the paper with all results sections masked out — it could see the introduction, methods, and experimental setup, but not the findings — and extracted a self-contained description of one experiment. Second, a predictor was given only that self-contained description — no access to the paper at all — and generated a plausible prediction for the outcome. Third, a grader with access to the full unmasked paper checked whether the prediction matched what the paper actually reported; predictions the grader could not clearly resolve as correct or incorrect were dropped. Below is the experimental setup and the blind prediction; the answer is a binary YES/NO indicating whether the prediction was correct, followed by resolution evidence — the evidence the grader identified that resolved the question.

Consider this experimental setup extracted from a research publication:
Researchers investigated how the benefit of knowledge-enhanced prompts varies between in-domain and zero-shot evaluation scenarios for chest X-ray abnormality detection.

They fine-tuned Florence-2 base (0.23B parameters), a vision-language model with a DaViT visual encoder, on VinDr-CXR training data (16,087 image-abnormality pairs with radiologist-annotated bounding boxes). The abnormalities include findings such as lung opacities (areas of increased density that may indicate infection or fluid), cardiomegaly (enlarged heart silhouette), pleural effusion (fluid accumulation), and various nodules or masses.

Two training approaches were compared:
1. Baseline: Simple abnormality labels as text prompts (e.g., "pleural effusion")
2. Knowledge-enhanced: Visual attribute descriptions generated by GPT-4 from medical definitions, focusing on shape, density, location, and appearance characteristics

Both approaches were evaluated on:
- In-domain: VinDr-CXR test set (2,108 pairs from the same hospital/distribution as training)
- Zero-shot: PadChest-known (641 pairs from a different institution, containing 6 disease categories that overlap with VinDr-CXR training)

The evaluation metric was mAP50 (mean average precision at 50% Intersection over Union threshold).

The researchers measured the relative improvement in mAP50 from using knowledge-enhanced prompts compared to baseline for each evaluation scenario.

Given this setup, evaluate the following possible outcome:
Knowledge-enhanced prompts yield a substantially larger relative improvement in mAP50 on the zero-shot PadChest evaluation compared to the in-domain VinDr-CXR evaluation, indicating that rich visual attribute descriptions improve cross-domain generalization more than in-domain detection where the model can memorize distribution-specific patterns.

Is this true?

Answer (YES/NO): NO